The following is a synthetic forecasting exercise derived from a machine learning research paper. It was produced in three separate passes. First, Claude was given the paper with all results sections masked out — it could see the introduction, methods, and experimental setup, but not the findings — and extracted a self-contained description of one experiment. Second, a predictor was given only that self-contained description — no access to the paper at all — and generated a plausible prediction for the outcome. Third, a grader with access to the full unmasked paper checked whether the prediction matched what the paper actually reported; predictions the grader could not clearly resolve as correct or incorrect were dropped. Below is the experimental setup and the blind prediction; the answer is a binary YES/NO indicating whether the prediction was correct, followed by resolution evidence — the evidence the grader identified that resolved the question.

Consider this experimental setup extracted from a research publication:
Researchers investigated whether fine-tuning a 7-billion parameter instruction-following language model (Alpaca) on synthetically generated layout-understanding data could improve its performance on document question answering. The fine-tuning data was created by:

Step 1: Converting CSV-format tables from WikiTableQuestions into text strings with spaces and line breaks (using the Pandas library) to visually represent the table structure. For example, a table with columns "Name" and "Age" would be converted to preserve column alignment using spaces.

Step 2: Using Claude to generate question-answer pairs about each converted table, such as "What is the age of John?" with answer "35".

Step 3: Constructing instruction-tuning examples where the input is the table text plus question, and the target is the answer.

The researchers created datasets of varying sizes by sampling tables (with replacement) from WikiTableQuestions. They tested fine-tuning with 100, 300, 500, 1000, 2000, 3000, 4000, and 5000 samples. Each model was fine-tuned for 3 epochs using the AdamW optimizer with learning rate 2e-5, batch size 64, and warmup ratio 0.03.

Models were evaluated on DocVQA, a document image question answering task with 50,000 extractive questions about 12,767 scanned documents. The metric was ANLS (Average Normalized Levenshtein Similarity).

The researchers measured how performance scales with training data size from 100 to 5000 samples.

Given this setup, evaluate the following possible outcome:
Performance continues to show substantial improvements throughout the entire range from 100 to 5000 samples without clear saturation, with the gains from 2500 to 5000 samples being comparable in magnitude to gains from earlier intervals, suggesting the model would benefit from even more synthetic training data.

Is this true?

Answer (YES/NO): NO